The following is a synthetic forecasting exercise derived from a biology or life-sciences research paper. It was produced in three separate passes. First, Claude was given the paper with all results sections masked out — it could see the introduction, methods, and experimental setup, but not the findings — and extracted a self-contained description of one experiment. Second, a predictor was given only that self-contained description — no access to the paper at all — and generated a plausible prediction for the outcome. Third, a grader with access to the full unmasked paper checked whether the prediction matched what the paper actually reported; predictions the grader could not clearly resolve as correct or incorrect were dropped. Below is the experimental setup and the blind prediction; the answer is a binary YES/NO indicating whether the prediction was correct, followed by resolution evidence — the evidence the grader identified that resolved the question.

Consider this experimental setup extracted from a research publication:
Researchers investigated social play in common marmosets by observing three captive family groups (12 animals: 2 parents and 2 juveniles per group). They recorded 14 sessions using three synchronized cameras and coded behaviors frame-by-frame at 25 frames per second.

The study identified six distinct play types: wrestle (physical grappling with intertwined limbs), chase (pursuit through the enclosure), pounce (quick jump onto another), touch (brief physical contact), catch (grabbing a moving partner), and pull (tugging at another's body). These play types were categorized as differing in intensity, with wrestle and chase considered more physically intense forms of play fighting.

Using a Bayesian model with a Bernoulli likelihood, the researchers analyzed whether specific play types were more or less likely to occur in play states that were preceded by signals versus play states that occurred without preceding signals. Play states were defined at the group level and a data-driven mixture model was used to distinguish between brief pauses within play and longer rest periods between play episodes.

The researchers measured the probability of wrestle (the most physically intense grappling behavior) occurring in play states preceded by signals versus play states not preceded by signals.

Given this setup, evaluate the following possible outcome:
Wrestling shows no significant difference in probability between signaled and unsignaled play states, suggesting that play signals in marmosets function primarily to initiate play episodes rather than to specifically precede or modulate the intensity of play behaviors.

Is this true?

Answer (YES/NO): NO